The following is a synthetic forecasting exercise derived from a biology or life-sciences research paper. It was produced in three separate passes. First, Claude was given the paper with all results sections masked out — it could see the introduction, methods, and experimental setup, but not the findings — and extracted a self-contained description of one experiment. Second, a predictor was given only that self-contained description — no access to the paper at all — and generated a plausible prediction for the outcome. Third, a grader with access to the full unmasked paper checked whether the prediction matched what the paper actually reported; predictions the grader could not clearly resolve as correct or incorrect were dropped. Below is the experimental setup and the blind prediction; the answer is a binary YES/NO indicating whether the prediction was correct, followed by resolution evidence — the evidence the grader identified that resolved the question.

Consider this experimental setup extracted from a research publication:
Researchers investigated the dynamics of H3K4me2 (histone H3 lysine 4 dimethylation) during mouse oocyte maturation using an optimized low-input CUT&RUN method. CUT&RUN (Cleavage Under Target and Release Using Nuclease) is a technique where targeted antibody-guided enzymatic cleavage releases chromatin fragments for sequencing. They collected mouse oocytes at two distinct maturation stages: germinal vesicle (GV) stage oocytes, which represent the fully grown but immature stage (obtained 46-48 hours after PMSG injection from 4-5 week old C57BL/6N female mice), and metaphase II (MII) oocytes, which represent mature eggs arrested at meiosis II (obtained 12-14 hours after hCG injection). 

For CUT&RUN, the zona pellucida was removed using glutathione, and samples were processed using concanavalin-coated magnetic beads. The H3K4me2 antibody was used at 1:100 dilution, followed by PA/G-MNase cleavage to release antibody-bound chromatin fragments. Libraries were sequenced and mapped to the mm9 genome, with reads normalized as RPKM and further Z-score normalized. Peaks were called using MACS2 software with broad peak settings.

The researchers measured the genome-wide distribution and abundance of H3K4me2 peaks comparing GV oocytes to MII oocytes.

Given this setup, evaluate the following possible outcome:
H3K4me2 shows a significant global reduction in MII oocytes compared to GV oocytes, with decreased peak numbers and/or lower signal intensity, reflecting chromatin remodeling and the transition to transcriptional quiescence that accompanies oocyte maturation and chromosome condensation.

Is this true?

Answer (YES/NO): YES